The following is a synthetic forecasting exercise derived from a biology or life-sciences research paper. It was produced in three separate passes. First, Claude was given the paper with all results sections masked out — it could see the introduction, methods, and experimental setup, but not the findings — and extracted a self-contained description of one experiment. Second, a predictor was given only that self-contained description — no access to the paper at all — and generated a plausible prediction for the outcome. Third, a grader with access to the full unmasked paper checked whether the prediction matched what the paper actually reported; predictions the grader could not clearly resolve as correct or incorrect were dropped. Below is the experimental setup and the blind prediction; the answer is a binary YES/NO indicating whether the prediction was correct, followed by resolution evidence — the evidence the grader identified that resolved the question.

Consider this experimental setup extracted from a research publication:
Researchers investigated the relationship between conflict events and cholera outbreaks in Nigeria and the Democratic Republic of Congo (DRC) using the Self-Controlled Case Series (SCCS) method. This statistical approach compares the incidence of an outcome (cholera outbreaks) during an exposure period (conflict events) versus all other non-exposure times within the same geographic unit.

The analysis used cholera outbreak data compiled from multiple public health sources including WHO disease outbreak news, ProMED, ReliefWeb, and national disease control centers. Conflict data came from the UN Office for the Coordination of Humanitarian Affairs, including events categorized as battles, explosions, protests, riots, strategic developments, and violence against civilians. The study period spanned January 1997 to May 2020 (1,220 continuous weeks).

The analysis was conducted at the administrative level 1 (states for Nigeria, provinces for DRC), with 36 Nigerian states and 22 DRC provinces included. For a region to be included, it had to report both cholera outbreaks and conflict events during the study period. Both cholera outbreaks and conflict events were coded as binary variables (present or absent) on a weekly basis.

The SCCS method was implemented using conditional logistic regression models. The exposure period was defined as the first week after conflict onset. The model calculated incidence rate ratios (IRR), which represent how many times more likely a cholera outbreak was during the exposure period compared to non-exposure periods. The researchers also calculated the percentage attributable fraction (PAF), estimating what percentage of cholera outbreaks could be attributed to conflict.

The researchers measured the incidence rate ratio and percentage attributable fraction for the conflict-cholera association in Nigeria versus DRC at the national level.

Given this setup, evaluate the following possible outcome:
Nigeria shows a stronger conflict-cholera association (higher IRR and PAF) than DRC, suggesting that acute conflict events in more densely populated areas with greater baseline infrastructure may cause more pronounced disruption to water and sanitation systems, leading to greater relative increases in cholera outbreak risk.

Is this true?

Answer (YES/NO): YES